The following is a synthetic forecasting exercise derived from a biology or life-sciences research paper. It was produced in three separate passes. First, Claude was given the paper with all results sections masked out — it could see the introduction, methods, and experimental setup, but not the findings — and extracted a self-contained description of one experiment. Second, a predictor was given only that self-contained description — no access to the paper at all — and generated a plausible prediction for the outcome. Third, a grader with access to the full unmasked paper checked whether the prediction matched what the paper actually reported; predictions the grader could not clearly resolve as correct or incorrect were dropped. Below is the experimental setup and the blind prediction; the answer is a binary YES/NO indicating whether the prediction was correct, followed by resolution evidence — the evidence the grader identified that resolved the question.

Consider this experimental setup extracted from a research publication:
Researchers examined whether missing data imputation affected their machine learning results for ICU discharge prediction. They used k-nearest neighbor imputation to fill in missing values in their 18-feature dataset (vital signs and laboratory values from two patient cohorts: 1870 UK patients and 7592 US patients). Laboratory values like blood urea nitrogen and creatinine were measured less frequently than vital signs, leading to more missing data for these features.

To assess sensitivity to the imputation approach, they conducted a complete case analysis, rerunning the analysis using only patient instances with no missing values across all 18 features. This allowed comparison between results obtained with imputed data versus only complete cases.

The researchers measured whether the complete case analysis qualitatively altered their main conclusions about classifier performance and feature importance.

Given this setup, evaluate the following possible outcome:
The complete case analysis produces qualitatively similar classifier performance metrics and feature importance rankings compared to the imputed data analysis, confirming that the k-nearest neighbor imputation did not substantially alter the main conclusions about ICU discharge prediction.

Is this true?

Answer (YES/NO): YES